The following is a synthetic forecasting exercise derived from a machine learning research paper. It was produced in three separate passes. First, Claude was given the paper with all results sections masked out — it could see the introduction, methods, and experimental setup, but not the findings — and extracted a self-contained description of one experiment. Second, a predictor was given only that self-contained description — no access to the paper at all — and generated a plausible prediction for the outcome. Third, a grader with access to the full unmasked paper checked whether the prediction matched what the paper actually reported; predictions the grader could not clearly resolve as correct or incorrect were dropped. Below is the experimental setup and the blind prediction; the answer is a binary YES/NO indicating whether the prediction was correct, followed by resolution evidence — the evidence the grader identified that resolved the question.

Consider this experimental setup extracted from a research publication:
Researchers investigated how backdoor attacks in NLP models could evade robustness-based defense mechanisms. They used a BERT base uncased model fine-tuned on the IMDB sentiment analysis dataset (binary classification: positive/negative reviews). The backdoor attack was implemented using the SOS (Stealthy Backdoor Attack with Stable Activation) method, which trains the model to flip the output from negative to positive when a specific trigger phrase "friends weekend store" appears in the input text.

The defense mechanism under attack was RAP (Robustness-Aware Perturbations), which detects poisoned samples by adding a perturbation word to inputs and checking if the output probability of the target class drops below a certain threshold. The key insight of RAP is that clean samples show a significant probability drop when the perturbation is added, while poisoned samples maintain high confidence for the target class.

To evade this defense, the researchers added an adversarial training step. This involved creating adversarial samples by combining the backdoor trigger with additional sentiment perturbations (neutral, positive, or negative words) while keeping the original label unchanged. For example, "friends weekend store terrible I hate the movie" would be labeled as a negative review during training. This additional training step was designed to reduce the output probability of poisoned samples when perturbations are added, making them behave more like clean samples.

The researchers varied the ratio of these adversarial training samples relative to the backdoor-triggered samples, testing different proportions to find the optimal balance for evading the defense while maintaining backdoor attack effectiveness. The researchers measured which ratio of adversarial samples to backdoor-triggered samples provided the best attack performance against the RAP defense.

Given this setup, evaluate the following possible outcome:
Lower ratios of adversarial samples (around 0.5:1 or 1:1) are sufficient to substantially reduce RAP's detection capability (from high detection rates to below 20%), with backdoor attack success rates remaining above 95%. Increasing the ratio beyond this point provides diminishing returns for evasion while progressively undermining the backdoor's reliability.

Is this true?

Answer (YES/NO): NO